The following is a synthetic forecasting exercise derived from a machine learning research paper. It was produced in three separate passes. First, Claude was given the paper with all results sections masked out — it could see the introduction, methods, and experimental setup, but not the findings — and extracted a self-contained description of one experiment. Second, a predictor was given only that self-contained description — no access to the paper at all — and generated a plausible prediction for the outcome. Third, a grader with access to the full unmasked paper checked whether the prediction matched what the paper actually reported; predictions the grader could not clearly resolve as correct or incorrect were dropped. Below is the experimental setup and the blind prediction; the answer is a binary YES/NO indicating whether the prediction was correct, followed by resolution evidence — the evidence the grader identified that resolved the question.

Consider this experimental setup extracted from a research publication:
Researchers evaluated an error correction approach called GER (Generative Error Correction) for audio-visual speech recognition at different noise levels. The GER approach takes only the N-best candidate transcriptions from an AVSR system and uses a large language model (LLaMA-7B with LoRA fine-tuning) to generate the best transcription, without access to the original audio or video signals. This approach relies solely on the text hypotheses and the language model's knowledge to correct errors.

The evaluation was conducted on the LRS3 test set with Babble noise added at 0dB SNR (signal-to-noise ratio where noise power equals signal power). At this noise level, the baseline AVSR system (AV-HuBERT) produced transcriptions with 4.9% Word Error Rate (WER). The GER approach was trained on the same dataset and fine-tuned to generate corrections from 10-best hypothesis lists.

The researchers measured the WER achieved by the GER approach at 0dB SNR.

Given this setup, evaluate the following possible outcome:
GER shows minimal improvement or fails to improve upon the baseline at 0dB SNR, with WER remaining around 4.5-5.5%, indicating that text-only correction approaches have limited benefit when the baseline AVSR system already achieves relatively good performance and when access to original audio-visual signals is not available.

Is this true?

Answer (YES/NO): NO